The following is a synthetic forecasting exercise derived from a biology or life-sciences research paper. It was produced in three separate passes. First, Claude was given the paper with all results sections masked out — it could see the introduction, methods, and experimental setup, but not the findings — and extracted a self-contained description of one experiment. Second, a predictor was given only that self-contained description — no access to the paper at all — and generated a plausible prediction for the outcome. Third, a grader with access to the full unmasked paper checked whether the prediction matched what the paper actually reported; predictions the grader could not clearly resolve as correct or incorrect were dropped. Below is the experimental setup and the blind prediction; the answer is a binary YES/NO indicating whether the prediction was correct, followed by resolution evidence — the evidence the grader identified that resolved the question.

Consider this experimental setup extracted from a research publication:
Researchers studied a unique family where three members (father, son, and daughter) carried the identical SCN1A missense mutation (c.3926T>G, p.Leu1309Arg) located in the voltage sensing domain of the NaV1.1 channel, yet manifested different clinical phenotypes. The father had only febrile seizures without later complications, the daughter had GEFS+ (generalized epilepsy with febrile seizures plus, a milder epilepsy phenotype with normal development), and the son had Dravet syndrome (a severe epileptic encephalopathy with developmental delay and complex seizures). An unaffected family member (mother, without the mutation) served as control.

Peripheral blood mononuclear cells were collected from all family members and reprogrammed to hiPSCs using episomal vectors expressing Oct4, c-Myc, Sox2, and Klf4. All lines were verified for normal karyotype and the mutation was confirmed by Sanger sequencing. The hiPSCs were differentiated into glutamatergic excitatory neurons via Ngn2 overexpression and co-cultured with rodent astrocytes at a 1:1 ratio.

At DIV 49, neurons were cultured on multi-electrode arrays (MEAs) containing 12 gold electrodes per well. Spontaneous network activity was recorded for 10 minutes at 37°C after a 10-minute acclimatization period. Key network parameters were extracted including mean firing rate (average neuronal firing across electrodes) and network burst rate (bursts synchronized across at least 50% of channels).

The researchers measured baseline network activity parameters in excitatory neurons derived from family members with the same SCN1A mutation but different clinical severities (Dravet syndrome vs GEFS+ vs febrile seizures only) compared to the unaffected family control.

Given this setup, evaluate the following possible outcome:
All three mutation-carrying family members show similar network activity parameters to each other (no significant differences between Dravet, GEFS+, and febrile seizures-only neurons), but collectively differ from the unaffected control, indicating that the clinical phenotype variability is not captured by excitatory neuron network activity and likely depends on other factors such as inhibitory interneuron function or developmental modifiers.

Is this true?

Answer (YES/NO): YES